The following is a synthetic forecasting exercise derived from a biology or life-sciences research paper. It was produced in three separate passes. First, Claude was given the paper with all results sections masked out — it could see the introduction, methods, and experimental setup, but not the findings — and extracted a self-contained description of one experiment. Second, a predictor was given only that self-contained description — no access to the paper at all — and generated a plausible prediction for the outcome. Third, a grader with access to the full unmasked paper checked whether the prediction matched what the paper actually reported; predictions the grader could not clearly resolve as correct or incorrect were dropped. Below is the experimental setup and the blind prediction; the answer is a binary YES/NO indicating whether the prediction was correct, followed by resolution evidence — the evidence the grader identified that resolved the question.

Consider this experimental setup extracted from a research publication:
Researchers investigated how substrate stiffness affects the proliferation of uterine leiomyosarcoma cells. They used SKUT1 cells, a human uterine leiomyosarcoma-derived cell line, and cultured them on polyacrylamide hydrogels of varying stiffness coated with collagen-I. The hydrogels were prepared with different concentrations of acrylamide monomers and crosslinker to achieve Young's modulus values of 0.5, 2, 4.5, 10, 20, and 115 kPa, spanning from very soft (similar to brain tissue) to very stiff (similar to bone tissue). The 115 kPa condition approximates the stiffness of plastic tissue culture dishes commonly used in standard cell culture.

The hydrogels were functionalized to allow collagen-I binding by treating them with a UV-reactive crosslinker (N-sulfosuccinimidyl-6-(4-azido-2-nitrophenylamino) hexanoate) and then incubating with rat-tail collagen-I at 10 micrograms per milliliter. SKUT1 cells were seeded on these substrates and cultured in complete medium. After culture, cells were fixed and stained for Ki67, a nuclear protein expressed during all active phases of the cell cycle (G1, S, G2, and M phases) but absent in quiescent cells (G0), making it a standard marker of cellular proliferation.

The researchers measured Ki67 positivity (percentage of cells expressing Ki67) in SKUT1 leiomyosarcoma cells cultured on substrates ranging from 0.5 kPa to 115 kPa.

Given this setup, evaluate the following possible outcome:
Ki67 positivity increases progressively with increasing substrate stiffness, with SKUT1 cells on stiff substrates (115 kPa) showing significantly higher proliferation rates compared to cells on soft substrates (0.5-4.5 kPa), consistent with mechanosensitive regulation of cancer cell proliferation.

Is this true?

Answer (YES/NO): NO